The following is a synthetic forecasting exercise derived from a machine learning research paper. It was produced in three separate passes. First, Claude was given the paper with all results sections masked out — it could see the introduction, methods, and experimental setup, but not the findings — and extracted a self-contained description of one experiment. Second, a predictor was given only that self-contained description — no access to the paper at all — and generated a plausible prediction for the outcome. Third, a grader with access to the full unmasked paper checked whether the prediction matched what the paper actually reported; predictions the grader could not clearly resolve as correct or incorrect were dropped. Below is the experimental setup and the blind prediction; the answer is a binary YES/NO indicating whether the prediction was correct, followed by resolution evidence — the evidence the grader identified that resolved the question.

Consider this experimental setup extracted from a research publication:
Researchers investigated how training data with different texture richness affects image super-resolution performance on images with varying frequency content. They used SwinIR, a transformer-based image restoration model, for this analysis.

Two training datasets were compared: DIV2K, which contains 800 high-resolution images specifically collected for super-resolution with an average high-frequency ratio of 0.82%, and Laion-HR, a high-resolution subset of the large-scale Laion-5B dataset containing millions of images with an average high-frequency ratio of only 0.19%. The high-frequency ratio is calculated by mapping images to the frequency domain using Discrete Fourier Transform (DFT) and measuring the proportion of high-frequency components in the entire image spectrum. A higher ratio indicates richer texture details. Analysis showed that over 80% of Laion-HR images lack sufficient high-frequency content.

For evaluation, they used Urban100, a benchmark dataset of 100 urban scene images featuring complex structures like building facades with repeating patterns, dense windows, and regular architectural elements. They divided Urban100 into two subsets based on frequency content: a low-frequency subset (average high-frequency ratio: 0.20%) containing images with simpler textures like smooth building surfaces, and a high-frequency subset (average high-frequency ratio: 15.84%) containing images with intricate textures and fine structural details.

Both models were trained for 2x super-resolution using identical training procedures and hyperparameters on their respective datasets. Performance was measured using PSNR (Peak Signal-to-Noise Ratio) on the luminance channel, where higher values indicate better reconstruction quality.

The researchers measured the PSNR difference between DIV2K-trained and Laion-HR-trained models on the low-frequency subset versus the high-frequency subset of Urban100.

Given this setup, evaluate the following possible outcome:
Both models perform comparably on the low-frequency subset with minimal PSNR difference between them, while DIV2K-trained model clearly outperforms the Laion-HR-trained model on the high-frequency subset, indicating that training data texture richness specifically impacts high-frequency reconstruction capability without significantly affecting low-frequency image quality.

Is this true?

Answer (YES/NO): NO